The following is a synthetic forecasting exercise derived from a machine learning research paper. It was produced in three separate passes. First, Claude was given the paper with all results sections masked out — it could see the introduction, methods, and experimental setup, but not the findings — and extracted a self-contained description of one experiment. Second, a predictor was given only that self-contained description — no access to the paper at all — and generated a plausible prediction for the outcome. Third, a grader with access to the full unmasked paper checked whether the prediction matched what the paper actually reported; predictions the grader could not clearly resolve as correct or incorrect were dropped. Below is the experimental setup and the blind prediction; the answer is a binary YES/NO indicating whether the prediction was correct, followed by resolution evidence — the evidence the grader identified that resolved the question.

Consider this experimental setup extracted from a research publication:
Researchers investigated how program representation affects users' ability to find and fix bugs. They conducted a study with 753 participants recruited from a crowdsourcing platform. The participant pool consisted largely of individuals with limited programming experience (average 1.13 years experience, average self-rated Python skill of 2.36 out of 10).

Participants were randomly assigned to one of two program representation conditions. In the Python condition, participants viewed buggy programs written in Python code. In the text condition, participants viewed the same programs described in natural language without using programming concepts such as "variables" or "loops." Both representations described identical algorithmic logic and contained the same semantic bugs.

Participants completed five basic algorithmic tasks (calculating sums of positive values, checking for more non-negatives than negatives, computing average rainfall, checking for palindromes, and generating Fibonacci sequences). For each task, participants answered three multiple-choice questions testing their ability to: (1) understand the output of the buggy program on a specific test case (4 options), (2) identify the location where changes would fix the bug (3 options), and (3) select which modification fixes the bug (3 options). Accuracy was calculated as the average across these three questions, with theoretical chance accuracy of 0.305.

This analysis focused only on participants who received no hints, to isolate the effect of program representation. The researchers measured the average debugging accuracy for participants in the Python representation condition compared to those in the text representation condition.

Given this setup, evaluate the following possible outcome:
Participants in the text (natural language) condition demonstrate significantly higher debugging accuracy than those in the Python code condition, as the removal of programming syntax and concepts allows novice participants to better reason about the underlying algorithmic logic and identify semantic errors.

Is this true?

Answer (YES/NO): NO